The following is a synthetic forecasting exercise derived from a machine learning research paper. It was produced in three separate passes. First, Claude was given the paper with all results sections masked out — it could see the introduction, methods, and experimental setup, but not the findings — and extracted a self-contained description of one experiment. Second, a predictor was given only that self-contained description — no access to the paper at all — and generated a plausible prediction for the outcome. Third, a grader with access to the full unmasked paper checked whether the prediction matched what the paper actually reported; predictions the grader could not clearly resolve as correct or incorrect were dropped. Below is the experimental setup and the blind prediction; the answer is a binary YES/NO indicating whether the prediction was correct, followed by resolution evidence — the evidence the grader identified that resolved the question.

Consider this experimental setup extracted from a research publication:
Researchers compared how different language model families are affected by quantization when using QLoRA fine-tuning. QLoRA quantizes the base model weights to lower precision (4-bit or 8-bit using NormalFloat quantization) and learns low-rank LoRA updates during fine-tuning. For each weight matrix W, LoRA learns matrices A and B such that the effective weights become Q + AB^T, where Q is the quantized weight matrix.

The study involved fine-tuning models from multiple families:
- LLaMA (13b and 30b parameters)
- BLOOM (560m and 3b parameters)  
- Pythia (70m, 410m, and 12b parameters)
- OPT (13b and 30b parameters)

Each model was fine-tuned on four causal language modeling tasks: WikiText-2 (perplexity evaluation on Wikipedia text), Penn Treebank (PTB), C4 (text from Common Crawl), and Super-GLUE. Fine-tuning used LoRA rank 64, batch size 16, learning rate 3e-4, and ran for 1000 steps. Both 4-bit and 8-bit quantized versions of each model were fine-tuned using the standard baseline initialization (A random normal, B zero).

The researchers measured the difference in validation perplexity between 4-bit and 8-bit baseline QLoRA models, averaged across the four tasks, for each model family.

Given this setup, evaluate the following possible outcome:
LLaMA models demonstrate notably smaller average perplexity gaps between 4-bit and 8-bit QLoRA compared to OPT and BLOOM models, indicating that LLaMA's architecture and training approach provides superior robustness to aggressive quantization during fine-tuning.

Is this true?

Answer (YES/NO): YES